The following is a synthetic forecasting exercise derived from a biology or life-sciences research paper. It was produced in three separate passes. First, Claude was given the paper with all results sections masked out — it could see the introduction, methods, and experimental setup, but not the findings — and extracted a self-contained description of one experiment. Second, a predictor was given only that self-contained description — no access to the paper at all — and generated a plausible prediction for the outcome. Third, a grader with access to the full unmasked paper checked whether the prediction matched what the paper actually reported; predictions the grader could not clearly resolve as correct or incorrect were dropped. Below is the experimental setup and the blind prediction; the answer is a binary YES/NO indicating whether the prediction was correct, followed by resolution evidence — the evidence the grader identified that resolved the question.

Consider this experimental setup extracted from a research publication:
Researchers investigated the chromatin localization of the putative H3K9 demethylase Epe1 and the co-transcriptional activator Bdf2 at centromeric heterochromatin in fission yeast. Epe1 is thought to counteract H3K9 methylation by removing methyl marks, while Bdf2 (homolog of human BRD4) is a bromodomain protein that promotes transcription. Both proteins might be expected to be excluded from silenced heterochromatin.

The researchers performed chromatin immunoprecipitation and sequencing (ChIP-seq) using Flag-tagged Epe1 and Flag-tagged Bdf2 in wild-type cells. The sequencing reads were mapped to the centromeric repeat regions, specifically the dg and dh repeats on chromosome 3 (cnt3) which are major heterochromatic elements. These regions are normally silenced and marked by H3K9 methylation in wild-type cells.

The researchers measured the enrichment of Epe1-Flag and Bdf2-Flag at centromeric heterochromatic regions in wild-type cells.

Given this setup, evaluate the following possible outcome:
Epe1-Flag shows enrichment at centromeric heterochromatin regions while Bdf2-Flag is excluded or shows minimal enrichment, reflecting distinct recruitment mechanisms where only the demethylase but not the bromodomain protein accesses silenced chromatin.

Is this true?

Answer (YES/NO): NO